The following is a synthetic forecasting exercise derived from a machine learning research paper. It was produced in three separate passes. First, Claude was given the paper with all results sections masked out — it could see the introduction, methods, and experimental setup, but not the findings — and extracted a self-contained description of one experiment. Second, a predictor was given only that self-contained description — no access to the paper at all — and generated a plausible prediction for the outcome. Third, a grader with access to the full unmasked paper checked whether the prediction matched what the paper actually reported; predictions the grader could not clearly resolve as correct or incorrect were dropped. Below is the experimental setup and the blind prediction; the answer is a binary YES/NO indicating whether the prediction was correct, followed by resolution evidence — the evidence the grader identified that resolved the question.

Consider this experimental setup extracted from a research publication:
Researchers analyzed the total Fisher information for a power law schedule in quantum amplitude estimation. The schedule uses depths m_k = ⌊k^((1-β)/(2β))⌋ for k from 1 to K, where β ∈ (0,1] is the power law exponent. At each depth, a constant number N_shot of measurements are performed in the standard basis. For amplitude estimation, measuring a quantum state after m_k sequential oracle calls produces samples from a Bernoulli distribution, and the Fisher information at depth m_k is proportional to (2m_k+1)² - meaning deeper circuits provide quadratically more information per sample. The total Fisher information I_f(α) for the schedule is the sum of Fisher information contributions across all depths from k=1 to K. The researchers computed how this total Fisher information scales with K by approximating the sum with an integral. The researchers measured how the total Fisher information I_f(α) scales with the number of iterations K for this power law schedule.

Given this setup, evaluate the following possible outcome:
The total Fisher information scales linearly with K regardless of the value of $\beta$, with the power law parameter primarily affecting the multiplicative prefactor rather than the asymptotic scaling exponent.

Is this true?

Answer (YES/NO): NO